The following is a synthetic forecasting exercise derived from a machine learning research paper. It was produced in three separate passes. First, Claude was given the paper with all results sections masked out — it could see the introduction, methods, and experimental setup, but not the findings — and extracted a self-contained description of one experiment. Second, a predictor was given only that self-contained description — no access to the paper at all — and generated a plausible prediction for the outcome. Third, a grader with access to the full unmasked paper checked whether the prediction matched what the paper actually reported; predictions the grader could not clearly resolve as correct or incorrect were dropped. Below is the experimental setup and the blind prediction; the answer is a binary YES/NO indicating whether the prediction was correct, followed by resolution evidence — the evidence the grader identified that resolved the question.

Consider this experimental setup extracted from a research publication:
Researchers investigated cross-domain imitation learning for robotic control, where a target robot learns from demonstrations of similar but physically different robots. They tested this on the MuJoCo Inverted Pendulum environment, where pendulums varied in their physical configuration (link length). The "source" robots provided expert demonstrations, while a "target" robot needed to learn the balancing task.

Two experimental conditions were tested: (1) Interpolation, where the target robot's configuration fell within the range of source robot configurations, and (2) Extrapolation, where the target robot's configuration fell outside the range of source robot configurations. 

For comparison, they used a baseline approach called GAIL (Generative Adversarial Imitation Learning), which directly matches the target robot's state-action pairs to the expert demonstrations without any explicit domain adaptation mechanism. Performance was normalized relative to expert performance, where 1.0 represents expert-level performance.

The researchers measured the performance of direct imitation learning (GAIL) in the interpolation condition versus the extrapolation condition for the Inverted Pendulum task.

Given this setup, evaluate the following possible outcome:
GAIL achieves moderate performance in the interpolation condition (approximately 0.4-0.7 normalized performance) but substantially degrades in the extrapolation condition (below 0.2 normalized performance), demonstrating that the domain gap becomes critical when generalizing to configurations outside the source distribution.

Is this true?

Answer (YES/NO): NO